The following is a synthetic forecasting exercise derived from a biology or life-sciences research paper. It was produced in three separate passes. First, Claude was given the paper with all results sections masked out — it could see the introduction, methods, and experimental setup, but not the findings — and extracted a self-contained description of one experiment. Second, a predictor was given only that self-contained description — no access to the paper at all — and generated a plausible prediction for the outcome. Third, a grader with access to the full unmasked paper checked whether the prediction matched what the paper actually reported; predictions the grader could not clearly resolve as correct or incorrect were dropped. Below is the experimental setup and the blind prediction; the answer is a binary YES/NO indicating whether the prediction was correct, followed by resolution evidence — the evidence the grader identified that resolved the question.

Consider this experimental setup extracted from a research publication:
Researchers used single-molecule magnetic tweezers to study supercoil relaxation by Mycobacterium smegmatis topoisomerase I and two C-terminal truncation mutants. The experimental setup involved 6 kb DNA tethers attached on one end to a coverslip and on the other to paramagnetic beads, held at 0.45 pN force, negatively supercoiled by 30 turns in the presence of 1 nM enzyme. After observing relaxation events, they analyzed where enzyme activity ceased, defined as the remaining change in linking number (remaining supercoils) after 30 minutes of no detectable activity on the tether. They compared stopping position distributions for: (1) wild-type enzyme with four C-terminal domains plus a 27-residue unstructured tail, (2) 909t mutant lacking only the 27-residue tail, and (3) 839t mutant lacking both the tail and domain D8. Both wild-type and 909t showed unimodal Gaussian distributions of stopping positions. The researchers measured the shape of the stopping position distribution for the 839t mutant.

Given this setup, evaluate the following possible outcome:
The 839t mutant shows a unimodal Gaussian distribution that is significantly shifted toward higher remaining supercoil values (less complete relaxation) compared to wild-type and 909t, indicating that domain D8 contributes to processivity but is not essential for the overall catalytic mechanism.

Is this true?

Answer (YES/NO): NO